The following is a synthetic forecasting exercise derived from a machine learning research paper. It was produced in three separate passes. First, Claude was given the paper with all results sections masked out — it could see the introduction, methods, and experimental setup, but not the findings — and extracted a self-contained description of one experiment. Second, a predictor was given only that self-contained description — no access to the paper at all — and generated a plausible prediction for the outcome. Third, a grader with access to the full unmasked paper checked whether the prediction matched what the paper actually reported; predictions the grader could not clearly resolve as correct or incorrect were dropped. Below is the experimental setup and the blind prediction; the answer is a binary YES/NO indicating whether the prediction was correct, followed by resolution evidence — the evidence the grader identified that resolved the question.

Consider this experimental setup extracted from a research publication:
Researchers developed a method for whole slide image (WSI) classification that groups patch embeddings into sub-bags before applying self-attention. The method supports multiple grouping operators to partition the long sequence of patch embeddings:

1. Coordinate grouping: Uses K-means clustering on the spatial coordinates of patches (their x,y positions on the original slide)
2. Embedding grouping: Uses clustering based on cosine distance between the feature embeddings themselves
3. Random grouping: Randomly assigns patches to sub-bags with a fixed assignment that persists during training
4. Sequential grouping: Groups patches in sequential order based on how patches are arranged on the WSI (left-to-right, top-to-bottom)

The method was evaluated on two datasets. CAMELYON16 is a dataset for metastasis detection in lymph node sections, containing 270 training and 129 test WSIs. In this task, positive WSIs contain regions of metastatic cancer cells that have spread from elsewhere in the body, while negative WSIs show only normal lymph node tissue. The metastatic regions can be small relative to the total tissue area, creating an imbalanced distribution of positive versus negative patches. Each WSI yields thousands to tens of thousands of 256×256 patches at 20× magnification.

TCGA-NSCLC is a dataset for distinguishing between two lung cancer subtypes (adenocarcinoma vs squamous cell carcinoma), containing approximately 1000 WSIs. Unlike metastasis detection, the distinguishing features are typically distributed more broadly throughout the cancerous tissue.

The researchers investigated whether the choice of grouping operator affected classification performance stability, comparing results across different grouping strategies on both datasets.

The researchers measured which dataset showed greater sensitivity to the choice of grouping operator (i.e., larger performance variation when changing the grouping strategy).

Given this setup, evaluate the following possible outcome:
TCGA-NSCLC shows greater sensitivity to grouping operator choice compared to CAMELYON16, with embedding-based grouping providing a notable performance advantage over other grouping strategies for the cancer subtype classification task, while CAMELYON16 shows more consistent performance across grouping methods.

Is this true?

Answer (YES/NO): NO